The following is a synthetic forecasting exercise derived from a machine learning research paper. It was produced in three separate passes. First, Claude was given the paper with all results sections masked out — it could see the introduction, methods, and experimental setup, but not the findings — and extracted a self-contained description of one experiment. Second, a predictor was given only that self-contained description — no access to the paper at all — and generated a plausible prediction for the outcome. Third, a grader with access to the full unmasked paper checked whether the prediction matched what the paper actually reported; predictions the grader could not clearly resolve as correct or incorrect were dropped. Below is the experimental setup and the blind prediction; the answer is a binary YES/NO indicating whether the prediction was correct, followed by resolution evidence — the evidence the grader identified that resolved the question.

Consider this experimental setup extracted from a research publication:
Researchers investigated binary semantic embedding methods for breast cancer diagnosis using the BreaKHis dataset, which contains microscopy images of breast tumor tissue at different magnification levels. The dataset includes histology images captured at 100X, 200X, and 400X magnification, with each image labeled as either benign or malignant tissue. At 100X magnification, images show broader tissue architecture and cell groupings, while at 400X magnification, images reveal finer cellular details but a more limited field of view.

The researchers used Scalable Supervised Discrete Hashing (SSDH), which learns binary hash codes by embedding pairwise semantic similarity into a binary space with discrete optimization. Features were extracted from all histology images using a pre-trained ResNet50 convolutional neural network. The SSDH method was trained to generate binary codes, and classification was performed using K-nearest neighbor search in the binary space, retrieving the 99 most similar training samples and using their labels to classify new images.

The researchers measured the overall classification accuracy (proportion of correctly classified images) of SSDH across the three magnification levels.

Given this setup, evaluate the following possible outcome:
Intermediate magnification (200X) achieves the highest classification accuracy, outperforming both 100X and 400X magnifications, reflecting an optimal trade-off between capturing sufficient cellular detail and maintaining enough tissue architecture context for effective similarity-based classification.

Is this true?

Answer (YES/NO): NO